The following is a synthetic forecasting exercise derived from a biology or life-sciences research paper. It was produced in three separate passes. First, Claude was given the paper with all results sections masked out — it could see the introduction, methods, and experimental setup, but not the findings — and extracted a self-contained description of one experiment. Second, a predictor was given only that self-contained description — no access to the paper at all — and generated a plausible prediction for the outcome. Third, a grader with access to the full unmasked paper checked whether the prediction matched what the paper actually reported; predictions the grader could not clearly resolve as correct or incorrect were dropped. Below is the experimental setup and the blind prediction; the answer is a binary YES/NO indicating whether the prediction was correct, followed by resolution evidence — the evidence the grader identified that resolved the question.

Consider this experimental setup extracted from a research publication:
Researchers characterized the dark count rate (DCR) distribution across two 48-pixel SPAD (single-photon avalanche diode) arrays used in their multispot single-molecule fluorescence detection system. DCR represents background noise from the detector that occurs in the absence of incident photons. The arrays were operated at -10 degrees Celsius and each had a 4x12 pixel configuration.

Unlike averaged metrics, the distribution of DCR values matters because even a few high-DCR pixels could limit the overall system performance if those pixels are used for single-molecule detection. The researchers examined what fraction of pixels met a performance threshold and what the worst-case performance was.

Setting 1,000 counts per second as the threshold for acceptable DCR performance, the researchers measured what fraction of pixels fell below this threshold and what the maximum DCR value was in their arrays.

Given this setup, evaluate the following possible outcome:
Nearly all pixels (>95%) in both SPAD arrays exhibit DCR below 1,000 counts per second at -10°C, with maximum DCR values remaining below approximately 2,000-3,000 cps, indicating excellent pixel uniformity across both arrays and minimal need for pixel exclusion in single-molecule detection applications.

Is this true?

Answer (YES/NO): NO